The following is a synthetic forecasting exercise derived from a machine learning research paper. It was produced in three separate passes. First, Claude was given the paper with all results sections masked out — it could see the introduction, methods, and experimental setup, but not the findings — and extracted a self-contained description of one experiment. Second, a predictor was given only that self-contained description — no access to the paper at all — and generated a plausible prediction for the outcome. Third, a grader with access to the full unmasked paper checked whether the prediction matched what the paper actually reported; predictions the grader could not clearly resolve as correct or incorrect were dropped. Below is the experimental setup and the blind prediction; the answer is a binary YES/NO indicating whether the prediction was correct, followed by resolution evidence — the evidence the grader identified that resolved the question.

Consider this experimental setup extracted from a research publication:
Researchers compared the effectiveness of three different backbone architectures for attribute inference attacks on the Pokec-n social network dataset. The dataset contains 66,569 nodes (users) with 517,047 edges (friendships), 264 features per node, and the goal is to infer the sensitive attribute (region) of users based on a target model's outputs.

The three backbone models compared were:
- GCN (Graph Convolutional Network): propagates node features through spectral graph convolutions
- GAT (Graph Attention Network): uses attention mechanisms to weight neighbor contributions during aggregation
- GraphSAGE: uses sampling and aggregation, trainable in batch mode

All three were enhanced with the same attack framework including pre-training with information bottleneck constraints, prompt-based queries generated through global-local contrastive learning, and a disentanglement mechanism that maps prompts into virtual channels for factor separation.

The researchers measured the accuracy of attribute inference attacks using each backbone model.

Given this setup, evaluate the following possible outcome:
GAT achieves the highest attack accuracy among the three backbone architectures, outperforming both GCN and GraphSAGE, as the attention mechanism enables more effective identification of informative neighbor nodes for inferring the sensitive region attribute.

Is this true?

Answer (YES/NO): YES